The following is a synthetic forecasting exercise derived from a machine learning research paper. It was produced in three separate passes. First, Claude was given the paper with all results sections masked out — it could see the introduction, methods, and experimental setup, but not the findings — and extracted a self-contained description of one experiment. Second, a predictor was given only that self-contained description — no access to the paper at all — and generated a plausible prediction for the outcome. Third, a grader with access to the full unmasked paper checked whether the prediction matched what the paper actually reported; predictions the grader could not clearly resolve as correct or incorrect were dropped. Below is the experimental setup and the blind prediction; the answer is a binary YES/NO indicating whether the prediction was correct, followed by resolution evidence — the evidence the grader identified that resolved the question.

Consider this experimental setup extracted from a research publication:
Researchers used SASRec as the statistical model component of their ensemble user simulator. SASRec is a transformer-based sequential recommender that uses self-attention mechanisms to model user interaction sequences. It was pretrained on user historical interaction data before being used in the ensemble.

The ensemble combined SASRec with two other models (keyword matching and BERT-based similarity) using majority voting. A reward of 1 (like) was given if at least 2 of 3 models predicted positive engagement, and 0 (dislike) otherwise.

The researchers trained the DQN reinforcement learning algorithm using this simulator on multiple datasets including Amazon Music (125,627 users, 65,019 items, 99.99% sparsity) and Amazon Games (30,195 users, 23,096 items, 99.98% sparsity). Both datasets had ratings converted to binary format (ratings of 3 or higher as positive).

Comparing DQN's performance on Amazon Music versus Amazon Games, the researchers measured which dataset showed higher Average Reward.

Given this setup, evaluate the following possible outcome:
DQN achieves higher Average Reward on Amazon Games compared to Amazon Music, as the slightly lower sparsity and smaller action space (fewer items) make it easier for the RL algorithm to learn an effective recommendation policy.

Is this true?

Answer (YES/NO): YES